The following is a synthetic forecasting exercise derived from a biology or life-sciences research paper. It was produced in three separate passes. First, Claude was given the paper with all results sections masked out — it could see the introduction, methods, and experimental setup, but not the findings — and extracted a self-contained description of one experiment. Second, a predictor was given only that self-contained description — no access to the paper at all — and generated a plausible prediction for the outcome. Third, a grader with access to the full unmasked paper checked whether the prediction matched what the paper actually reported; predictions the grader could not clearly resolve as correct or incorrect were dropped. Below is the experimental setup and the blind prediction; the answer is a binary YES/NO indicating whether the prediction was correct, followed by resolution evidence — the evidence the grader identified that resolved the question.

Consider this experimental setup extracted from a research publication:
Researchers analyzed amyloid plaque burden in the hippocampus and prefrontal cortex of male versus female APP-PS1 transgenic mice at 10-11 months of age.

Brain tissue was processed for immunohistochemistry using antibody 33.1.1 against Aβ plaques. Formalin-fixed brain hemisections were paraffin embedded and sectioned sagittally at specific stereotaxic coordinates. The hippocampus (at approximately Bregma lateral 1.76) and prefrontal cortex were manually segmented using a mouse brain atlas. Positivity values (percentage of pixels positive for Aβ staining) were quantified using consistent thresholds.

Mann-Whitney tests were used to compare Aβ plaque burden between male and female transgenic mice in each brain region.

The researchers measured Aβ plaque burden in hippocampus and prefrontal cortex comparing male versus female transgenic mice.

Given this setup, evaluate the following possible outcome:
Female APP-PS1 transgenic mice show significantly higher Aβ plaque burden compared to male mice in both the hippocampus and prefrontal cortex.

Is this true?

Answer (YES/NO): NO